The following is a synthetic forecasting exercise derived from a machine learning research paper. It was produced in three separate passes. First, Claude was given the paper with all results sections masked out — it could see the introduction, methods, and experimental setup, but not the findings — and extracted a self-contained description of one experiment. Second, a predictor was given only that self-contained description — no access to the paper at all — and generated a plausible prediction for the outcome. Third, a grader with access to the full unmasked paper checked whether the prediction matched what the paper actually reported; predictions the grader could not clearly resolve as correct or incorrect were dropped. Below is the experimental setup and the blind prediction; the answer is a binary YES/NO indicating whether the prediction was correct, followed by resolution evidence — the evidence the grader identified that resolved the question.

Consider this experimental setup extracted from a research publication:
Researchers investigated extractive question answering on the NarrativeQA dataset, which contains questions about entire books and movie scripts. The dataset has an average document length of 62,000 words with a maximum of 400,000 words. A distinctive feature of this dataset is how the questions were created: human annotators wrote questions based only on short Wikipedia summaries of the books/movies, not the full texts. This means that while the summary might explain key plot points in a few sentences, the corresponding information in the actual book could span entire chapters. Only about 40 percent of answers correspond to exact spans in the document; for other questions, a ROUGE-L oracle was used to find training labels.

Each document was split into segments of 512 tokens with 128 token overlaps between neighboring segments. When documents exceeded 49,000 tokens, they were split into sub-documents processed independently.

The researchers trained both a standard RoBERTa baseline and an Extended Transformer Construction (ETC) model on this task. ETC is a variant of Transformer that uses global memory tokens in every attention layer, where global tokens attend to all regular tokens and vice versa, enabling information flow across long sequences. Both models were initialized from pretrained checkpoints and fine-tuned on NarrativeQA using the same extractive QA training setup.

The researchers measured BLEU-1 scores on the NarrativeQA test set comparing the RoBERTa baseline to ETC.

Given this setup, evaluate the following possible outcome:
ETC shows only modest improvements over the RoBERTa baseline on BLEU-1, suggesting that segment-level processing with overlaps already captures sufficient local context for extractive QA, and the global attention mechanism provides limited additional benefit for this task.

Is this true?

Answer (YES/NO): NO